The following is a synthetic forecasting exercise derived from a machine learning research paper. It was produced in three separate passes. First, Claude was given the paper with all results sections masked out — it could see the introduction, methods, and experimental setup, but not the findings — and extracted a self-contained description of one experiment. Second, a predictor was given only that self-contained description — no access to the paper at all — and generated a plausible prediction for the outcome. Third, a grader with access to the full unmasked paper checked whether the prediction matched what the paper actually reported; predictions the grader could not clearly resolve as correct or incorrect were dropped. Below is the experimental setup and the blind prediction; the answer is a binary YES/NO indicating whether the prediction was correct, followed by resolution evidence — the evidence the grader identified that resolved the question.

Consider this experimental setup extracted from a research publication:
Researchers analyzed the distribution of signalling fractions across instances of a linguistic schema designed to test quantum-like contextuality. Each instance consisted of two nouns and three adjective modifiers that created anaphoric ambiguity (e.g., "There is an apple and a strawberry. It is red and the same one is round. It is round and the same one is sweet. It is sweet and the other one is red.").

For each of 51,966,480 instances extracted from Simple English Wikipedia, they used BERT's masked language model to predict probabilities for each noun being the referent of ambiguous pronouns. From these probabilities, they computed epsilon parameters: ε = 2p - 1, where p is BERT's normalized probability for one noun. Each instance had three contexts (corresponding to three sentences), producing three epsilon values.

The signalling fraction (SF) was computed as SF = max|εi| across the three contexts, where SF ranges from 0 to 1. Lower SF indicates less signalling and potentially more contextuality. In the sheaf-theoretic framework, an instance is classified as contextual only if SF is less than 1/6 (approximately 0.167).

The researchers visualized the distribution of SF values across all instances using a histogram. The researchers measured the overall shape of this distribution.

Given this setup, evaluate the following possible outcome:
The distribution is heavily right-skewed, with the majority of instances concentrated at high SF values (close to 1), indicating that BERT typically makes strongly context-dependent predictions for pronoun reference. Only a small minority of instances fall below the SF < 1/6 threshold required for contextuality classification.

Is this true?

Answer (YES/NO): YES